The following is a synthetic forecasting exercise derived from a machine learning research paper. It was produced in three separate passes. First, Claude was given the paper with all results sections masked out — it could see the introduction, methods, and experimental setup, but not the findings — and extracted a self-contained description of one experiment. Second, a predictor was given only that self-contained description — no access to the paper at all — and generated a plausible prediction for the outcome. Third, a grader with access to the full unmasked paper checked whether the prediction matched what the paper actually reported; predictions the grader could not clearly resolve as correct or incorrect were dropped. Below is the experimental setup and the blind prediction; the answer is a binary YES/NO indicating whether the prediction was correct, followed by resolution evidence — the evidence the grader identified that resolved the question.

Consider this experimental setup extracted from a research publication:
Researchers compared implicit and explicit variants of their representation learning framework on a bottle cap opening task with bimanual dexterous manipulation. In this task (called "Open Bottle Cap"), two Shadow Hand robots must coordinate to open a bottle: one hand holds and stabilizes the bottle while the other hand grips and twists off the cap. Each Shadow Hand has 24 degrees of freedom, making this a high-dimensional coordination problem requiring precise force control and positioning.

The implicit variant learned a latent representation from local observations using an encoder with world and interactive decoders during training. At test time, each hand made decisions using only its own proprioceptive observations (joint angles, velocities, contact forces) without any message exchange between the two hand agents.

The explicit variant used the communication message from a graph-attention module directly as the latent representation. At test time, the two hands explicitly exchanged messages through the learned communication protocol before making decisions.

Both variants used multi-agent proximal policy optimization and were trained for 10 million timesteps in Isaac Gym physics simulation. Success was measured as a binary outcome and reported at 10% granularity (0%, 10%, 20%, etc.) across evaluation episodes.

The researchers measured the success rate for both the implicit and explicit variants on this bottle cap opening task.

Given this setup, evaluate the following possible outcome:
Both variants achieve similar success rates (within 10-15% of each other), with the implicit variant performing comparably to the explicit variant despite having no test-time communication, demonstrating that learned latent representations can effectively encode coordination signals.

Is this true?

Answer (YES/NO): YES